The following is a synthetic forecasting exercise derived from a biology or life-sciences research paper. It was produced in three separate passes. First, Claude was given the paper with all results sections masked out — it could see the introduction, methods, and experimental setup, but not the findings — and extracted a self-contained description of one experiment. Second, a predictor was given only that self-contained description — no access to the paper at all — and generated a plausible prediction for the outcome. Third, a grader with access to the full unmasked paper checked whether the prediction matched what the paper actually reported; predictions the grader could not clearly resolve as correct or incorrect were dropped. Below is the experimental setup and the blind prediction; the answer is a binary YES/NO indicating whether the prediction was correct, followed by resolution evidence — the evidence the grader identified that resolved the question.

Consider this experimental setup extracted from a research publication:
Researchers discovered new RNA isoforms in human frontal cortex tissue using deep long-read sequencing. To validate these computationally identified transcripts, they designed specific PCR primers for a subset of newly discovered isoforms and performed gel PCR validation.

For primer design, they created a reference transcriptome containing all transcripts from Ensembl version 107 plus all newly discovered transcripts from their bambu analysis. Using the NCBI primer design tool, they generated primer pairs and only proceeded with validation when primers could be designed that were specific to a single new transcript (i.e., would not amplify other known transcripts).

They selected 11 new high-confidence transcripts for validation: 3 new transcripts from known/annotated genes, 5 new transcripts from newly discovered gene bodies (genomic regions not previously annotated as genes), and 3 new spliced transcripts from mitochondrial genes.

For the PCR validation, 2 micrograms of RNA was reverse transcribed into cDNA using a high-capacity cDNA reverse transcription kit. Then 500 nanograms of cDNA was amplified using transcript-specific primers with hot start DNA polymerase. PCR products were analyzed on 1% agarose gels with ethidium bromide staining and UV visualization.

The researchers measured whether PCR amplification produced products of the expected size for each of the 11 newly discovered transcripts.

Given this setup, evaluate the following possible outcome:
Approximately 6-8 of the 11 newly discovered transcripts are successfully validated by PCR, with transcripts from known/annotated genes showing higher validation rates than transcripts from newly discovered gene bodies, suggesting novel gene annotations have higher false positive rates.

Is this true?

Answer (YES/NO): NO